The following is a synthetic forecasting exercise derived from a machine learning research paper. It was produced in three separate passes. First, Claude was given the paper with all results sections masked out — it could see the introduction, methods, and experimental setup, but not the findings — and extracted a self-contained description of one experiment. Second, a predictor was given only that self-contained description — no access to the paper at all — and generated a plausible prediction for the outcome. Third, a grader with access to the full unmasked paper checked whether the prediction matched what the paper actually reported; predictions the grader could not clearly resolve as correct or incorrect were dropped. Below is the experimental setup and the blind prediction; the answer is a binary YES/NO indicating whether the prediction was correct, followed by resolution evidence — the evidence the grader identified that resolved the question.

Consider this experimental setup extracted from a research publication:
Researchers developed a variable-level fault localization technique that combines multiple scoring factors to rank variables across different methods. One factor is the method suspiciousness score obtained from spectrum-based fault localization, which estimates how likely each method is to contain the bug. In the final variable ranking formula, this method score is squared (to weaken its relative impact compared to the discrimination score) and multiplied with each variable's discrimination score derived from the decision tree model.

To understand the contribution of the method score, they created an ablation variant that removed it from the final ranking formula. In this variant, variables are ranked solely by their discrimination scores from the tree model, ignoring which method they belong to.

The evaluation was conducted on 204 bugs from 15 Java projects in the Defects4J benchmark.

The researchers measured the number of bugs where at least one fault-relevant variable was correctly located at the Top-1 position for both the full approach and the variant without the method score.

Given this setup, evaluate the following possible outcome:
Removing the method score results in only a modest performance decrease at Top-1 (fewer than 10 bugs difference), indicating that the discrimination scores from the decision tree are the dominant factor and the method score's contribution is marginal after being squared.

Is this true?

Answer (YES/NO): NO